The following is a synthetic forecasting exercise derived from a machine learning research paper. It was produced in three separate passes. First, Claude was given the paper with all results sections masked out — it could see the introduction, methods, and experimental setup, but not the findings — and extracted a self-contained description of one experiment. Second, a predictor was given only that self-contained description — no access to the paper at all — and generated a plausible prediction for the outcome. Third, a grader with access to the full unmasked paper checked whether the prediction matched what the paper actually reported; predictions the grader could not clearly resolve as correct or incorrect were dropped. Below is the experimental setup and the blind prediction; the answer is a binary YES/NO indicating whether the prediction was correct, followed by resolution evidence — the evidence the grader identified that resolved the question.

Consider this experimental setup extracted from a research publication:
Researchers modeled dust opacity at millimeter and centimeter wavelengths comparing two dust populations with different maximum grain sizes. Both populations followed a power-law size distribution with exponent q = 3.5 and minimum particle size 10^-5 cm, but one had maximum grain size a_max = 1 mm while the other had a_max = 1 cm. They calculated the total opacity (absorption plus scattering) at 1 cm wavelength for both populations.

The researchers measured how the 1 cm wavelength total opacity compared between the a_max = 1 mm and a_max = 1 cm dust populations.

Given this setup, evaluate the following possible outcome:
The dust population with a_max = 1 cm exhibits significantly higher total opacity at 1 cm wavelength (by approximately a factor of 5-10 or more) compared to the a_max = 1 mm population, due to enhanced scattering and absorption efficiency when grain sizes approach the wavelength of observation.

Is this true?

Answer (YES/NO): YES